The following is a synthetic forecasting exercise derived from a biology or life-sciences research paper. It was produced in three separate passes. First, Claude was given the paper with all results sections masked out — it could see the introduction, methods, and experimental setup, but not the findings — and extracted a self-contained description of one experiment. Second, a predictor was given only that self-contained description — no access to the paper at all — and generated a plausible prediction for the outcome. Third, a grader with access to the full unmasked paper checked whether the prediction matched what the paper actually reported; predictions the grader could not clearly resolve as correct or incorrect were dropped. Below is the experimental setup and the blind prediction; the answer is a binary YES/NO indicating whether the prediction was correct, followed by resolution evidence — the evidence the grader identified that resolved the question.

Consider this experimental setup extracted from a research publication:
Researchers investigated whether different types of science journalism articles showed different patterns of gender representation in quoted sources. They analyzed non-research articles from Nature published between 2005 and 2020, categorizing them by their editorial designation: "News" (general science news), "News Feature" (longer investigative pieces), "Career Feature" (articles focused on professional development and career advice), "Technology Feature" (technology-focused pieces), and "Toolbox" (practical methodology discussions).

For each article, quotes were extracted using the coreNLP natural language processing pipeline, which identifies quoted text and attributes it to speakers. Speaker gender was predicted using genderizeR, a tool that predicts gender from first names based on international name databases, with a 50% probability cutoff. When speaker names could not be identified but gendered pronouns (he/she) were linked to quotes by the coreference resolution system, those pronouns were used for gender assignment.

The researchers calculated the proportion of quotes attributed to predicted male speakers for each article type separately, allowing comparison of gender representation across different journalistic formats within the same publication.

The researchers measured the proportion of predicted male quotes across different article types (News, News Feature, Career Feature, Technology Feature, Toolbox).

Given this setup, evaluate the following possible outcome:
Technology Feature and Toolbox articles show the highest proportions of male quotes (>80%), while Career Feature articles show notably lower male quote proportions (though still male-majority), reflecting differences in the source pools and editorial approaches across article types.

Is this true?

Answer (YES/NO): NO